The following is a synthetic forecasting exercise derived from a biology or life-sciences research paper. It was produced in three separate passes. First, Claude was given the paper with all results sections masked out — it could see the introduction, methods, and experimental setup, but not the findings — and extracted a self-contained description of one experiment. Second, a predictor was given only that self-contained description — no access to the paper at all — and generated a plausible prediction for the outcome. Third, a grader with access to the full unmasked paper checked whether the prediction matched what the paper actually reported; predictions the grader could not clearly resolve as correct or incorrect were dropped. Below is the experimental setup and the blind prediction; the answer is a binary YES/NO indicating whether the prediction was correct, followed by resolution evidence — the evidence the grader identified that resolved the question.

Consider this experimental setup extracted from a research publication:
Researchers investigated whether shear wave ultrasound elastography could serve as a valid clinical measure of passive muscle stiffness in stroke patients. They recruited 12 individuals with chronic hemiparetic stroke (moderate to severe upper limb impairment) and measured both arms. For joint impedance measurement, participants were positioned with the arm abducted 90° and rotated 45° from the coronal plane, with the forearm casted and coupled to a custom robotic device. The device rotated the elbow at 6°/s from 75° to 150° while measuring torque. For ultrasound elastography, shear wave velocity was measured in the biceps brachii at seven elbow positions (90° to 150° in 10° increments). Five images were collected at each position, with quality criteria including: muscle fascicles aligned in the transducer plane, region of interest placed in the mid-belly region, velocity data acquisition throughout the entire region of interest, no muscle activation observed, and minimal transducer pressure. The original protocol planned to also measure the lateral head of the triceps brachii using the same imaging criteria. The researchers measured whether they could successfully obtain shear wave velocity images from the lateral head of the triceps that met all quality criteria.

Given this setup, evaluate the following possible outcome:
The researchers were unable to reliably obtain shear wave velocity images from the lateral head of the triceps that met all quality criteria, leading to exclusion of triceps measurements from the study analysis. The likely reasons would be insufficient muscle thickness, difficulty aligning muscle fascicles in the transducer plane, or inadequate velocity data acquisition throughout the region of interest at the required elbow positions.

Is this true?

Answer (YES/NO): YES